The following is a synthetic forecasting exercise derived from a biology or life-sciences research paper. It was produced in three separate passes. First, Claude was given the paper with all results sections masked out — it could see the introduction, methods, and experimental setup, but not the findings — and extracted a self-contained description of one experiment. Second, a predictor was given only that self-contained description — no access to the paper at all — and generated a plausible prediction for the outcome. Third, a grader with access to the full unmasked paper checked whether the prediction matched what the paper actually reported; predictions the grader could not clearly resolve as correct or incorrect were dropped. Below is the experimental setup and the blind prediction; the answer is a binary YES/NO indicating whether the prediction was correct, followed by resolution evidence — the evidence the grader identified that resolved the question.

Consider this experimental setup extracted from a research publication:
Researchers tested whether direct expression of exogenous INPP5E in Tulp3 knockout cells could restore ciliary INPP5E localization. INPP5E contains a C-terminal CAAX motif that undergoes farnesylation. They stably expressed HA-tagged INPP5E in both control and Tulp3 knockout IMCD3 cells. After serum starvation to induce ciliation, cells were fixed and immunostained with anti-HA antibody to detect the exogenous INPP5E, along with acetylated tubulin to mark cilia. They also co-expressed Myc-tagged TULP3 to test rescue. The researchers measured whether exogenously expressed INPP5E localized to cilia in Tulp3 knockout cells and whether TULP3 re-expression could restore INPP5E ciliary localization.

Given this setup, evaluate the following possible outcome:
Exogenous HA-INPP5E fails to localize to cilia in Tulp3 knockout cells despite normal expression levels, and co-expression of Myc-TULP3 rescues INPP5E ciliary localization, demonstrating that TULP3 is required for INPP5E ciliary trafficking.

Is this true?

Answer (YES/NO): YES